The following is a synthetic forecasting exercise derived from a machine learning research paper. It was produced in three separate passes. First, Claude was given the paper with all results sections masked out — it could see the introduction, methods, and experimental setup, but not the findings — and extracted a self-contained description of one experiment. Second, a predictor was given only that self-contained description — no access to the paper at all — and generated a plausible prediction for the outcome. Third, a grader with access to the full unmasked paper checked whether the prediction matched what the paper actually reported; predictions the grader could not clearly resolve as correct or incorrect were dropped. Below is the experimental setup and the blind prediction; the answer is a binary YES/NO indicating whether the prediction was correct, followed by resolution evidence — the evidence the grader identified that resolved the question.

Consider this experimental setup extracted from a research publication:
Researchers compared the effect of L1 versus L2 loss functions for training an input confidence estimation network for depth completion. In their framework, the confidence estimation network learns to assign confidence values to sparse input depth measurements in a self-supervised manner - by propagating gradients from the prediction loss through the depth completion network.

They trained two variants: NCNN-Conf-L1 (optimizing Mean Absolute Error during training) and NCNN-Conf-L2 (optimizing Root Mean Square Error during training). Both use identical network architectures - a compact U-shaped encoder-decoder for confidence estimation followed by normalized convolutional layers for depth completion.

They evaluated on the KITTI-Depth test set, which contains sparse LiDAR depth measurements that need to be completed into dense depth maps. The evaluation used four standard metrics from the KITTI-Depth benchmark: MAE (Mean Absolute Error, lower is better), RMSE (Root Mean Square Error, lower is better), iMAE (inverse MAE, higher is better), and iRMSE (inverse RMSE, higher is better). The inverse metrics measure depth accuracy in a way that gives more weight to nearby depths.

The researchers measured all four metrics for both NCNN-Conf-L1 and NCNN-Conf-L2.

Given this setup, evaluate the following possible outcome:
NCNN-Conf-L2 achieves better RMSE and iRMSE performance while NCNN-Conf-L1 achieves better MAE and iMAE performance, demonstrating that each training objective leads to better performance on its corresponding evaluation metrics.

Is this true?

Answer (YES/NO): NO